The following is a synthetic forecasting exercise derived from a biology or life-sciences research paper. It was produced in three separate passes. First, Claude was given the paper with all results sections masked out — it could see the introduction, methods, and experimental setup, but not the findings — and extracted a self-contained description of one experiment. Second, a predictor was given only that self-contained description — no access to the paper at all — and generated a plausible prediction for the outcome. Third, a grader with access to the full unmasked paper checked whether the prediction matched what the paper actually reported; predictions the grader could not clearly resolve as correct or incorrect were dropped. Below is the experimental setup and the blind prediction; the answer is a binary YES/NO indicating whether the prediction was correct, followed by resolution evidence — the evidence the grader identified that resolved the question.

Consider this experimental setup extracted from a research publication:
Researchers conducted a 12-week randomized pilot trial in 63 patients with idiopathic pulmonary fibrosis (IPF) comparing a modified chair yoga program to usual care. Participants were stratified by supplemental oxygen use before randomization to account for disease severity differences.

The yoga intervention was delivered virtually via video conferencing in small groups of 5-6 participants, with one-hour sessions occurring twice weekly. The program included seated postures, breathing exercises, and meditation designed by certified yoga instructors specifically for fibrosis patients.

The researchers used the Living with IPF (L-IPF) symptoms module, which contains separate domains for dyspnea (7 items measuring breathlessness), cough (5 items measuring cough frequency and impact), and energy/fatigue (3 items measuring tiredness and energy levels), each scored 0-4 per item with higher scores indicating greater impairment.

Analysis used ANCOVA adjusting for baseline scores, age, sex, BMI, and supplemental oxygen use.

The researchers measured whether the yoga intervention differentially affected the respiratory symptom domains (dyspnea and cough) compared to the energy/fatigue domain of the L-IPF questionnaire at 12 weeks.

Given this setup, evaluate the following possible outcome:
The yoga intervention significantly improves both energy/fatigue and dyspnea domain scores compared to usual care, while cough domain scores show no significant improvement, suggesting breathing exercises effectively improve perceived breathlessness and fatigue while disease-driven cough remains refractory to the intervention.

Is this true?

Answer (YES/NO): NO